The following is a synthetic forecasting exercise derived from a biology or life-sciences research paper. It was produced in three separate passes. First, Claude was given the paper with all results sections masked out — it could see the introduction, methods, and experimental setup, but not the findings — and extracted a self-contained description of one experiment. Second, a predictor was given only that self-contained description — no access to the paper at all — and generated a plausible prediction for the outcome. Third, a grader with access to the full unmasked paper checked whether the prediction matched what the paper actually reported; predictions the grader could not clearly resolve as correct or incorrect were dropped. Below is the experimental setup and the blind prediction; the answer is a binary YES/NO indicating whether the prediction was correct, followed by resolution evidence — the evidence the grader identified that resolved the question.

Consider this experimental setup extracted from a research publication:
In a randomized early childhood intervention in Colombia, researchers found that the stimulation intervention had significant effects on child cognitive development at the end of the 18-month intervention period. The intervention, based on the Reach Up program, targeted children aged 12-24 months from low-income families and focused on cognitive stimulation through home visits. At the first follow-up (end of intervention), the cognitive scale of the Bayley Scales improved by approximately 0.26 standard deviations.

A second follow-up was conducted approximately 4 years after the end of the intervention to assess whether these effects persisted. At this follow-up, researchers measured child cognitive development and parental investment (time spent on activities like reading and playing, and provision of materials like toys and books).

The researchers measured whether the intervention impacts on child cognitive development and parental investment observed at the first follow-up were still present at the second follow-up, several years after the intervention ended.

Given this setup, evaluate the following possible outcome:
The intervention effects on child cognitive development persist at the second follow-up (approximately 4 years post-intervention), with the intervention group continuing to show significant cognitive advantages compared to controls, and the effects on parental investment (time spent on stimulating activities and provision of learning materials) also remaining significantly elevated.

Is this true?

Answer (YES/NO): NO